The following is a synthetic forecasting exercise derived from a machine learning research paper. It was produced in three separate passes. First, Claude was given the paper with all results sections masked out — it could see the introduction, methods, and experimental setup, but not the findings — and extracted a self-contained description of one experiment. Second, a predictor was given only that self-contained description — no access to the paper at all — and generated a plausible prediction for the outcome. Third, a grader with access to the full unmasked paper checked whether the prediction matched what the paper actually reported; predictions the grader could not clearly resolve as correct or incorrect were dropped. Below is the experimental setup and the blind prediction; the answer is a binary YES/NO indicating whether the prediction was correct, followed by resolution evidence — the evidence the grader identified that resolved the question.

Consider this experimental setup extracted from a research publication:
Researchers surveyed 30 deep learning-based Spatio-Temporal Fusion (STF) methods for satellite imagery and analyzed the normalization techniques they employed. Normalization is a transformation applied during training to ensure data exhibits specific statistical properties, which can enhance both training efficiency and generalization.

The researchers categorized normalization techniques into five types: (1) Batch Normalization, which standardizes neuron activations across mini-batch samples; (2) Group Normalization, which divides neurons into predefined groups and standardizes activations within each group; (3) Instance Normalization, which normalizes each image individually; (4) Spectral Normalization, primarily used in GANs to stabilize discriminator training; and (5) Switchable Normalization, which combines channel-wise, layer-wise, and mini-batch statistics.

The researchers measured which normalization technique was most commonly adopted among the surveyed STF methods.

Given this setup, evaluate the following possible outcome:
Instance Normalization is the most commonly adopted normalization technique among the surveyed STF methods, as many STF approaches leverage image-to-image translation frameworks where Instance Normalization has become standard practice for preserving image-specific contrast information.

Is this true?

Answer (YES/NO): NO